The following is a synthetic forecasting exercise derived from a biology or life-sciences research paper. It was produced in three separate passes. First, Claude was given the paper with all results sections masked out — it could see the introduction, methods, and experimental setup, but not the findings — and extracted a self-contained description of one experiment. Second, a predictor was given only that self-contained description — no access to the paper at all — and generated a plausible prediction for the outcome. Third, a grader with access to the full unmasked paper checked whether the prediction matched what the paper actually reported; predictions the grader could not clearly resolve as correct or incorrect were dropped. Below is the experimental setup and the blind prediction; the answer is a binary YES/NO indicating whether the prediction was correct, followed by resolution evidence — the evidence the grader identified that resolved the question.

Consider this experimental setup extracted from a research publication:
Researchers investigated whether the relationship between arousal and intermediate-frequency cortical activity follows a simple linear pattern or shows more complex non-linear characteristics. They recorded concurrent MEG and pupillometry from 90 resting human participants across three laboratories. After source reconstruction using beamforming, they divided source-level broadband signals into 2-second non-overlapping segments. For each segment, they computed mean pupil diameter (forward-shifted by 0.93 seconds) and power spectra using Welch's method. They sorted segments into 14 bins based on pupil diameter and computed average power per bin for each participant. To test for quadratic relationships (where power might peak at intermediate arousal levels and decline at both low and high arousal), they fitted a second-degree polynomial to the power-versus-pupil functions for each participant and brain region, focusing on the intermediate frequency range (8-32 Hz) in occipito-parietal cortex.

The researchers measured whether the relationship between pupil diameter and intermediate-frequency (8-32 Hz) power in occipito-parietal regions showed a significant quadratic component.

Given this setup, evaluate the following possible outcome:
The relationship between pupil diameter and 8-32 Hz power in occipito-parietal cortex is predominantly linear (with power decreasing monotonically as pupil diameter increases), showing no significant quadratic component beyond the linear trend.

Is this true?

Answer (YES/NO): NO